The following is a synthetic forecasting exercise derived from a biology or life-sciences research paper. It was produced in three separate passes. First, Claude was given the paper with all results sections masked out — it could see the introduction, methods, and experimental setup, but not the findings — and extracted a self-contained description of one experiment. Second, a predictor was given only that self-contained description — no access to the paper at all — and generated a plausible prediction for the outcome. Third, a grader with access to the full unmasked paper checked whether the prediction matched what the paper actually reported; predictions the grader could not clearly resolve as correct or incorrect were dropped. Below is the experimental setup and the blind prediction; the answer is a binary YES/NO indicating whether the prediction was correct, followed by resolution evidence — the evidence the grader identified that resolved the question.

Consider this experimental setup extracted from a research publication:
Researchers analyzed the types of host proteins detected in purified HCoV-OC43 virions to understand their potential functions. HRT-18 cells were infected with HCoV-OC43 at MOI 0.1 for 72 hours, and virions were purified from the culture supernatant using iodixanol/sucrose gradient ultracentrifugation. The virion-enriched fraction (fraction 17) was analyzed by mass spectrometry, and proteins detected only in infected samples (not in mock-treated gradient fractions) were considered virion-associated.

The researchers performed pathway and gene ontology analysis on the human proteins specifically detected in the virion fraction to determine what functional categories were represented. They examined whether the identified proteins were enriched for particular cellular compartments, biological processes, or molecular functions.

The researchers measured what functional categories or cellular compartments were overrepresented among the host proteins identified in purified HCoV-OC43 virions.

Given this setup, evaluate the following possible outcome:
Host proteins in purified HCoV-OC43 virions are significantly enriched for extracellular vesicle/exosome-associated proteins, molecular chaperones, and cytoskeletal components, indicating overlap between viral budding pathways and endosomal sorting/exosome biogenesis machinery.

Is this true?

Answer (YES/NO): NO